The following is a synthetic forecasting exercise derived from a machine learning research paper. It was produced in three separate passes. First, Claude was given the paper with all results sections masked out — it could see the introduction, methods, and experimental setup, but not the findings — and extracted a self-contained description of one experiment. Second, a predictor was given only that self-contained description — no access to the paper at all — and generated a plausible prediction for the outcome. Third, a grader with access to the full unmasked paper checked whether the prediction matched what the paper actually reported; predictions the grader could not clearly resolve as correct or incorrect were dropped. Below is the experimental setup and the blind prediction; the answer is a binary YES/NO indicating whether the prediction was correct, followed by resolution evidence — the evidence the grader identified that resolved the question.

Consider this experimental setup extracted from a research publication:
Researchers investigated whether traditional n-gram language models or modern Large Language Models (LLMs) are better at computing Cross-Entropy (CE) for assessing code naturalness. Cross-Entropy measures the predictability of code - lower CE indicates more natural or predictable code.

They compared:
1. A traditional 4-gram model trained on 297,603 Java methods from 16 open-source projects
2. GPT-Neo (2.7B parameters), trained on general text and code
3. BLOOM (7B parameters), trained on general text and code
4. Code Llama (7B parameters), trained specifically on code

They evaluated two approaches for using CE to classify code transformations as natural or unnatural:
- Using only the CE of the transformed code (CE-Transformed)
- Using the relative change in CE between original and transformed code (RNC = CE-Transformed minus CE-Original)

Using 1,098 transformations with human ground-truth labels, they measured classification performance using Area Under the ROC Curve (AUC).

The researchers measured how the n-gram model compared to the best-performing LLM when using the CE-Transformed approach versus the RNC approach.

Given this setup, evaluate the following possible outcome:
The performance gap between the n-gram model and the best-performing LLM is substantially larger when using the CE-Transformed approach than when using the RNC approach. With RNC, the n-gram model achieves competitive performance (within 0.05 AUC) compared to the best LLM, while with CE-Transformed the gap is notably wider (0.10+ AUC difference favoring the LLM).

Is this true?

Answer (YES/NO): NO